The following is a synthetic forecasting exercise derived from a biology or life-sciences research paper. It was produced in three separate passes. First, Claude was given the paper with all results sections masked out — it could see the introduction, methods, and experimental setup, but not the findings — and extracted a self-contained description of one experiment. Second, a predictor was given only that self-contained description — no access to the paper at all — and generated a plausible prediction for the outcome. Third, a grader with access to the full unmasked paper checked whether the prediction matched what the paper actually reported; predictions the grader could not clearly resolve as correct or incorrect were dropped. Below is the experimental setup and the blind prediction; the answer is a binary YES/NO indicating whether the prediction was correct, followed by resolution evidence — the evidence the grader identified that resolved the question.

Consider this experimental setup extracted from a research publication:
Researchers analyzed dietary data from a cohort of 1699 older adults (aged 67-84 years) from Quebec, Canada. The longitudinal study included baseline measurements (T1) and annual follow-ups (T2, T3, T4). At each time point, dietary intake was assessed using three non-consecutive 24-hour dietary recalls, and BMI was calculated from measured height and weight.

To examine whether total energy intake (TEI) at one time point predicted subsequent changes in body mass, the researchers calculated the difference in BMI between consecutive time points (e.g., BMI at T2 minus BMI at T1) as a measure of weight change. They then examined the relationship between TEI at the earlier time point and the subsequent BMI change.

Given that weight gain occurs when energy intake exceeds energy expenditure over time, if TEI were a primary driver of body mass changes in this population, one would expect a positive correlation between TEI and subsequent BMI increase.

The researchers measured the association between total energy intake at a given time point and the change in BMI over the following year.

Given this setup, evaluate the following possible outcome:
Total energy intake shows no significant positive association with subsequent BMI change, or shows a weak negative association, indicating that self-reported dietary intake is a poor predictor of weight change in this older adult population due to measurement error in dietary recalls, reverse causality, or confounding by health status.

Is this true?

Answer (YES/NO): YES